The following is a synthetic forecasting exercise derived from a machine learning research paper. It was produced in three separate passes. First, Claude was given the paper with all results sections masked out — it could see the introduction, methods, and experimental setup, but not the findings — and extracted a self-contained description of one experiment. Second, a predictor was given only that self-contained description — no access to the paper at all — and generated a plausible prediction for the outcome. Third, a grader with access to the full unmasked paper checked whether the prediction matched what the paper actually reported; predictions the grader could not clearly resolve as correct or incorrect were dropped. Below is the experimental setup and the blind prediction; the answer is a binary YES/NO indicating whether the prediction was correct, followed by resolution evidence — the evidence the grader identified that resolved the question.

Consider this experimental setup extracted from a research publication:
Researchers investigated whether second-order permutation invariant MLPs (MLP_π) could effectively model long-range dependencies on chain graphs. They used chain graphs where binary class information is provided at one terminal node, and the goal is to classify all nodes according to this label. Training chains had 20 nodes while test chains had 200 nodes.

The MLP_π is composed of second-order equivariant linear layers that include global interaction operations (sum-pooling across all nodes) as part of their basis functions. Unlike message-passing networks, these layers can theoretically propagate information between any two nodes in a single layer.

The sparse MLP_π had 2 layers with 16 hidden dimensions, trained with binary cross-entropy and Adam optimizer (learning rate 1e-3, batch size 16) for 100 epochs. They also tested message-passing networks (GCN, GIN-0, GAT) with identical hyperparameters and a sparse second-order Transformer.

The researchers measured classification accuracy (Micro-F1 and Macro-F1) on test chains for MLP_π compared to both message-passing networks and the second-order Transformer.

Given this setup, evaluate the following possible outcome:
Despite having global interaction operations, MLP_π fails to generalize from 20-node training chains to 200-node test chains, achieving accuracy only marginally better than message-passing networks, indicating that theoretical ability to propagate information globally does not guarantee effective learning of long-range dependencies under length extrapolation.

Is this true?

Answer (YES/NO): YES